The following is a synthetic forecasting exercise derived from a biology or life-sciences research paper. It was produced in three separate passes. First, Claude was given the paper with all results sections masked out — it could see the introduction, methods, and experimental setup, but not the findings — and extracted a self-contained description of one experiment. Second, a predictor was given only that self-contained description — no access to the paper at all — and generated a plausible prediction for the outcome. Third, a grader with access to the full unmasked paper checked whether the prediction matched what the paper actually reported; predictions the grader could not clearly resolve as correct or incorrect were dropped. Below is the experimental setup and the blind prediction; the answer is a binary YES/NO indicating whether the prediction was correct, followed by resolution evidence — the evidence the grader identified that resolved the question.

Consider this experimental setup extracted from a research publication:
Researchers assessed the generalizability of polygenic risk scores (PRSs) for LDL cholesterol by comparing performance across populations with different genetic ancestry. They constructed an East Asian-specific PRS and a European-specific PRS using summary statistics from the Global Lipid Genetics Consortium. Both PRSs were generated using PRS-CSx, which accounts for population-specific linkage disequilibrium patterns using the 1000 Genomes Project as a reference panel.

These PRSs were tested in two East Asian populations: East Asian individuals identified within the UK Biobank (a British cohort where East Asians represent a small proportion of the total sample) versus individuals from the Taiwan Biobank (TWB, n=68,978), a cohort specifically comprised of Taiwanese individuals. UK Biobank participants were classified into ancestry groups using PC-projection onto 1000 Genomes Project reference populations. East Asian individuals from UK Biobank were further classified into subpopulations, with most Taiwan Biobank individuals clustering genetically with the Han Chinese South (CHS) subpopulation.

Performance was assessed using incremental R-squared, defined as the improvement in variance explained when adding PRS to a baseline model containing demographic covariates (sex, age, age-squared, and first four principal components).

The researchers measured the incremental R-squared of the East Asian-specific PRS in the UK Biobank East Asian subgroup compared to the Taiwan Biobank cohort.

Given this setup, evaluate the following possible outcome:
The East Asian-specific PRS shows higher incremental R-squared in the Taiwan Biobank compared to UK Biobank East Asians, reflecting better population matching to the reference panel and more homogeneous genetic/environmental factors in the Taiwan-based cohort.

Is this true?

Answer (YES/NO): YES